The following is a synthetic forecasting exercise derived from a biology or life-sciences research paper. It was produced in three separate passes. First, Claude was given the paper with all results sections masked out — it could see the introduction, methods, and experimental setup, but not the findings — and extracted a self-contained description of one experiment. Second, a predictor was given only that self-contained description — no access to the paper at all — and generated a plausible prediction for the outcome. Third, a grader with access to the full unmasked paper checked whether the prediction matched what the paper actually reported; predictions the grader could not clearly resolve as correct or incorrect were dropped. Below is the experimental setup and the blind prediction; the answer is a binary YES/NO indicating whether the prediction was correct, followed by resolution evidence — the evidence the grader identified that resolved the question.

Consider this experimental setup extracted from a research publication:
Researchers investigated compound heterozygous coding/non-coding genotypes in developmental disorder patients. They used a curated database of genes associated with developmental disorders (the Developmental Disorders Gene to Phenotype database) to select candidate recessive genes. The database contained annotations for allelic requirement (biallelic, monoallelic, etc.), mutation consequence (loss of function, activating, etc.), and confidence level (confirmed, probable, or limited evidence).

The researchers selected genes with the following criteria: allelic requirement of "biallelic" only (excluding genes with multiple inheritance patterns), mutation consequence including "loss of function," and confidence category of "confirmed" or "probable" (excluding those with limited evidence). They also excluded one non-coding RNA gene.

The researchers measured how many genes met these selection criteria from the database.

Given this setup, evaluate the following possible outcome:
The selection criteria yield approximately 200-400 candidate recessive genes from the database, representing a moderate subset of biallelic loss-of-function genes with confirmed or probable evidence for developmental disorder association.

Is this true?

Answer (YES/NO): NO